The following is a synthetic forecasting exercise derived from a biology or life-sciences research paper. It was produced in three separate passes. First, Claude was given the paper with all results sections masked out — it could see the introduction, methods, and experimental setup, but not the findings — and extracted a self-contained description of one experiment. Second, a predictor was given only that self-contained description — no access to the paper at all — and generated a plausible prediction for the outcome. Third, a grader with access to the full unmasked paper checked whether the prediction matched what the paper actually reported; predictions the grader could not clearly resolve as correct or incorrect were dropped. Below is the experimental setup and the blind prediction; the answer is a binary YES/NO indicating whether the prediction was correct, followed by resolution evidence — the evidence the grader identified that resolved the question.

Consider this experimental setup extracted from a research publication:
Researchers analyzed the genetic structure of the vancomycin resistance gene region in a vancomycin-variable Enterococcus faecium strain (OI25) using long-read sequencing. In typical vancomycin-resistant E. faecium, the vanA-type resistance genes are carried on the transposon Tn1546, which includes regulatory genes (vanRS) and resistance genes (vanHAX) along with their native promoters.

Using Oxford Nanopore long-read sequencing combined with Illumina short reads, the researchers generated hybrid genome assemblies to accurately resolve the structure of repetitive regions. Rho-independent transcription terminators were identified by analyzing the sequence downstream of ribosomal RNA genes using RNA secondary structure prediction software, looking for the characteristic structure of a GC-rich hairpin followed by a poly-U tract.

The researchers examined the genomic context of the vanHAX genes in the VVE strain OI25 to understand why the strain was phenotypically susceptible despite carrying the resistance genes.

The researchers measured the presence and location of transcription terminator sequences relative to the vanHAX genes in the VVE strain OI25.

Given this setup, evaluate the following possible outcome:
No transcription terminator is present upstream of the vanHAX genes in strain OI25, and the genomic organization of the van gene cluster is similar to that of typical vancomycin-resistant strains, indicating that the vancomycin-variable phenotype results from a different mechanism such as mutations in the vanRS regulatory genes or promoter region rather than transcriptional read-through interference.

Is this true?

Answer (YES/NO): NO